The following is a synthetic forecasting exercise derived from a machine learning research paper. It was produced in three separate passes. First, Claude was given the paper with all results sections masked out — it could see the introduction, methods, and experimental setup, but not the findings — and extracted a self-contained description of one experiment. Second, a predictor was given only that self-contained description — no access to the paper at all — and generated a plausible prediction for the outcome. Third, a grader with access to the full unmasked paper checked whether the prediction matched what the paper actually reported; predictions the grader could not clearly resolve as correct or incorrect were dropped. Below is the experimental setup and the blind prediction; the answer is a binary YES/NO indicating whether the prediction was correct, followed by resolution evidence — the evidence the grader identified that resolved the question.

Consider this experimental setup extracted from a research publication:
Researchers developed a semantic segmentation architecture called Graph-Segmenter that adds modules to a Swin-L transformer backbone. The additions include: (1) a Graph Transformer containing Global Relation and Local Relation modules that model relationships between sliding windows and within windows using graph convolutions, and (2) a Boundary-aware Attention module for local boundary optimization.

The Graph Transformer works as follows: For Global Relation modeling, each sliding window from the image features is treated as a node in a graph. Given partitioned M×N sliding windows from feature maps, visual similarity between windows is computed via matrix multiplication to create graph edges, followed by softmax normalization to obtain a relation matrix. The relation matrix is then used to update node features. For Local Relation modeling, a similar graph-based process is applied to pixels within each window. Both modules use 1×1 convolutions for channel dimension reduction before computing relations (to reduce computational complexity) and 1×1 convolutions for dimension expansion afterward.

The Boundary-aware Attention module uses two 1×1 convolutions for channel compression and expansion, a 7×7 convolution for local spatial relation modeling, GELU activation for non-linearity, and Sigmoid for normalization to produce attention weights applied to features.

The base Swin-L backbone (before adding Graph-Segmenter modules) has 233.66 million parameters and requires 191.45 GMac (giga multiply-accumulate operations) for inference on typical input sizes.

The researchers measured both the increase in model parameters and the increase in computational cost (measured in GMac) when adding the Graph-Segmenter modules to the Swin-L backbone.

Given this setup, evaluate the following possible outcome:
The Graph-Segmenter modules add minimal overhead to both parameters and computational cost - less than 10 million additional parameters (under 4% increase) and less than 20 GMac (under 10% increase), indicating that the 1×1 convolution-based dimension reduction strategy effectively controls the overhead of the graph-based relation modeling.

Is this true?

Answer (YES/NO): NO